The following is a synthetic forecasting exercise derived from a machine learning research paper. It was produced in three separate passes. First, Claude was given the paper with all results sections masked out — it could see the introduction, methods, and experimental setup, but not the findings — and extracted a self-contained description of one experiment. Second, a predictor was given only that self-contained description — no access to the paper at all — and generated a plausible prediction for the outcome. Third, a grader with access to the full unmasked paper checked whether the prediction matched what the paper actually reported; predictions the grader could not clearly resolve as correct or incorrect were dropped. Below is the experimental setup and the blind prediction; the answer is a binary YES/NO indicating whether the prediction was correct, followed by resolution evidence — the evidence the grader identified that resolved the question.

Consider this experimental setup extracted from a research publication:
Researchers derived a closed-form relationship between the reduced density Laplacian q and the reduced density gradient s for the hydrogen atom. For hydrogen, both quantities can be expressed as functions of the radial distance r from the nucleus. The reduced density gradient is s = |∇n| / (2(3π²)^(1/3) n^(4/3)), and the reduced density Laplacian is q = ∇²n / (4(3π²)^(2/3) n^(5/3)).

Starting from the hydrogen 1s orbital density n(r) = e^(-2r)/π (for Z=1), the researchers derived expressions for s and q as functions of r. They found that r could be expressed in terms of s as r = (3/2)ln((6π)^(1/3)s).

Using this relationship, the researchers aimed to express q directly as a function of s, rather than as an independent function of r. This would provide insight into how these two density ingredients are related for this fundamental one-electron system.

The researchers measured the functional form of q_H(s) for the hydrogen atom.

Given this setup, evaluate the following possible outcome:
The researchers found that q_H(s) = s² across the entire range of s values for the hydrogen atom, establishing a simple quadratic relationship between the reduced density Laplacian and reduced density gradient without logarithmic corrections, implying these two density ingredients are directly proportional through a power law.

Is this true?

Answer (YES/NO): NO